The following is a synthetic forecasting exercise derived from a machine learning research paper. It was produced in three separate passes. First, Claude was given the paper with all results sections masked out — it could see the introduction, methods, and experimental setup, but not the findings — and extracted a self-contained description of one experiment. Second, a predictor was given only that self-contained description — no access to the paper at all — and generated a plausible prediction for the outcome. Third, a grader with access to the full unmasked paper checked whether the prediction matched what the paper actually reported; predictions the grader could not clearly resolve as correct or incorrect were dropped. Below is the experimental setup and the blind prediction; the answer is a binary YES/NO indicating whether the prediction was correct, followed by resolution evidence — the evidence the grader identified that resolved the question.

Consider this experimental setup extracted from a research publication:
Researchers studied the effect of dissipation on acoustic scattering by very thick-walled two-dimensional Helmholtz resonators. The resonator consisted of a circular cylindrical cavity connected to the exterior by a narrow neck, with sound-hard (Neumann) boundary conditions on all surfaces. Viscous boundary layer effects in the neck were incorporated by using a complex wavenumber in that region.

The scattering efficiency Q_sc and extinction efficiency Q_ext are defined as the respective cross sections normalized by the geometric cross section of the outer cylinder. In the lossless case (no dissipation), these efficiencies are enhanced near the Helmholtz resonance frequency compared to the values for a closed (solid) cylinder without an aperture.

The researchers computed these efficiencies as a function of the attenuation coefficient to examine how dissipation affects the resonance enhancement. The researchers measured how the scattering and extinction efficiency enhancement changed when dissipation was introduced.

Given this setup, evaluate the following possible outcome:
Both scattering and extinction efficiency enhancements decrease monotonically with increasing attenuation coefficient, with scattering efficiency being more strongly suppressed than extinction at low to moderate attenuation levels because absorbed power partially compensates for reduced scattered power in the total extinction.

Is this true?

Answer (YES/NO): YES